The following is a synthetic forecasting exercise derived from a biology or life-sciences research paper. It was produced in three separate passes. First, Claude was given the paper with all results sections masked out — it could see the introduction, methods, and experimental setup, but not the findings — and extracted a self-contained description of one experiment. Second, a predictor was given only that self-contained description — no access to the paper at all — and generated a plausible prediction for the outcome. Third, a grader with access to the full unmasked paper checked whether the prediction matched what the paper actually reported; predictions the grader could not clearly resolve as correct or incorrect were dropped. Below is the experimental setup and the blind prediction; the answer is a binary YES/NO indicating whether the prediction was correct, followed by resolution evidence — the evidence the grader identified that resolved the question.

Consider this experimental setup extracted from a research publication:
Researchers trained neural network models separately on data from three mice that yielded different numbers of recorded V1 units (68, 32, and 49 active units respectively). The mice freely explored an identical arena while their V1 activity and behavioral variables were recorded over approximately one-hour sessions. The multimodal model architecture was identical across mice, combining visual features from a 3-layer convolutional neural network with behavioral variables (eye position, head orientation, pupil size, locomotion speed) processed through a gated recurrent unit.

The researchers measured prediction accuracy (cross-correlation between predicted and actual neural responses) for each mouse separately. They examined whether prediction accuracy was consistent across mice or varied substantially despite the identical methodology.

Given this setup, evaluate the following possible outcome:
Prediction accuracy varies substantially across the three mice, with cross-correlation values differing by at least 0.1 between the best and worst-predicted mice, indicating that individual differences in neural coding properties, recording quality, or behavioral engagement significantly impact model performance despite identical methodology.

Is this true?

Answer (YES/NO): YES